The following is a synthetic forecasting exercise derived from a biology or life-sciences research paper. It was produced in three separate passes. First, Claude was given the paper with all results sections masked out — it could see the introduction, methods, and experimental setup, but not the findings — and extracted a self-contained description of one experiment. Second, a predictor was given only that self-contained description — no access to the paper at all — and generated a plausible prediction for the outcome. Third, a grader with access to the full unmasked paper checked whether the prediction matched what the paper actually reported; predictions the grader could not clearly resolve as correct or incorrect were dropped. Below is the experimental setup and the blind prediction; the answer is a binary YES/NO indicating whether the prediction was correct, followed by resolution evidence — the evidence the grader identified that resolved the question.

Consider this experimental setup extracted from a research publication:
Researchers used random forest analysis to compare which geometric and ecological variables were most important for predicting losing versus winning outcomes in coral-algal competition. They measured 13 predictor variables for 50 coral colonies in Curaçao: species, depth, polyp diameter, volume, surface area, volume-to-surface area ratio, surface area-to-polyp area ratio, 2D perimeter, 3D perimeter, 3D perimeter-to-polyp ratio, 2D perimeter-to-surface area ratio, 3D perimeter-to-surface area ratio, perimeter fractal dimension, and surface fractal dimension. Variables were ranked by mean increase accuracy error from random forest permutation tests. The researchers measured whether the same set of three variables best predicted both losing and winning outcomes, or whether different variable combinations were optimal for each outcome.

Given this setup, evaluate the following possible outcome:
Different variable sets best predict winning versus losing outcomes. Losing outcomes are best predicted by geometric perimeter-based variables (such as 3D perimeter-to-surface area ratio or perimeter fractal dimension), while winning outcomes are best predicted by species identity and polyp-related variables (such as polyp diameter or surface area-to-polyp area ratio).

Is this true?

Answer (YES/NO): NO